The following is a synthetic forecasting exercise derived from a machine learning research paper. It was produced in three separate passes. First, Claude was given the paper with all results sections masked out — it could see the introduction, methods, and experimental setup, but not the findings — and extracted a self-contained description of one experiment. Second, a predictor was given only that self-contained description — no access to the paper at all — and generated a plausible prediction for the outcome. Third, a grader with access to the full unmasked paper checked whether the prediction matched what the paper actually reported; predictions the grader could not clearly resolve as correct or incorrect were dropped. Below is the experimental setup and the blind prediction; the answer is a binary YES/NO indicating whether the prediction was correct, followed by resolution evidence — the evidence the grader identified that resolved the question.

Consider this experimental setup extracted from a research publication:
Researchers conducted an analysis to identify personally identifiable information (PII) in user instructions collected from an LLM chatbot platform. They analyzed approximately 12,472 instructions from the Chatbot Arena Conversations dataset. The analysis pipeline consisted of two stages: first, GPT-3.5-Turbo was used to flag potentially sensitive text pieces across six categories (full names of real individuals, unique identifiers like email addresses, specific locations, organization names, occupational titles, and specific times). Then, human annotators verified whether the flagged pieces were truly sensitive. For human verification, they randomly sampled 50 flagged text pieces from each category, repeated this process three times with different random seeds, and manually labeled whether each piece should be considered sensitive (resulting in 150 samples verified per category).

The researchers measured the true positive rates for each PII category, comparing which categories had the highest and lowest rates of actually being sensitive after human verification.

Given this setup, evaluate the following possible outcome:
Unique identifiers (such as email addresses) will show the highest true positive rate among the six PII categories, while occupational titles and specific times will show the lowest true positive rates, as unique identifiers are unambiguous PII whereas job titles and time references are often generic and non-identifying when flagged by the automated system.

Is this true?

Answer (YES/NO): NO